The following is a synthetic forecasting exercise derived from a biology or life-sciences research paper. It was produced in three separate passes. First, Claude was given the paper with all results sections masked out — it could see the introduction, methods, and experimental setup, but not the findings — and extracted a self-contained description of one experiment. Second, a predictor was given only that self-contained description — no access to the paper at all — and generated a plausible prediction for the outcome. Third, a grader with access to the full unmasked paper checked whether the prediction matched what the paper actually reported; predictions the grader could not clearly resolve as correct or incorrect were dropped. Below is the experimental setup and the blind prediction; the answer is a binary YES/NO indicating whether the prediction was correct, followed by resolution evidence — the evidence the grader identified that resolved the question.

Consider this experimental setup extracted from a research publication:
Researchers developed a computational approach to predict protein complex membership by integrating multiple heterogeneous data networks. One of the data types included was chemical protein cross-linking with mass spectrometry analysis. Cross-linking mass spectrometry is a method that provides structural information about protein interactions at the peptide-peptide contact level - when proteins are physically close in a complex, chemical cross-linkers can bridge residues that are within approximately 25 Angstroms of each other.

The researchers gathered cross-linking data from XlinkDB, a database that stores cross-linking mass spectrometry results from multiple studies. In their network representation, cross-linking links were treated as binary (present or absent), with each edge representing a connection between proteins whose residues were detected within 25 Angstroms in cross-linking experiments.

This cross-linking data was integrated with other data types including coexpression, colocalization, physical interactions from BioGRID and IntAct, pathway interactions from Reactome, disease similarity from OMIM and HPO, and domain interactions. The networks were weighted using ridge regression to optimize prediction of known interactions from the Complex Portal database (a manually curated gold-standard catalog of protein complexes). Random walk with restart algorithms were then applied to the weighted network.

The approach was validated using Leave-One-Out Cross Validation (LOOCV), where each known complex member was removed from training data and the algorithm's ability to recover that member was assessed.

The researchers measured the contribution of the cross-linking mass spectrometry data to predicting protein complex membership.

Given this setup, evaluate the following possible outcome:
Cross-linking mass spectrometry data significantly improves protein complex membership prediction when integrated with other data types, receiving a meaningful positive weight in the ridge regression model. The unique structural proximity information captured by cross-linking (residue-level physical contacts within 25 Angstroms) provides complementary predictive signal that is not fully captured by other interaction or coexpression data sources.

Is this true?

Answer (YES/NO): NO